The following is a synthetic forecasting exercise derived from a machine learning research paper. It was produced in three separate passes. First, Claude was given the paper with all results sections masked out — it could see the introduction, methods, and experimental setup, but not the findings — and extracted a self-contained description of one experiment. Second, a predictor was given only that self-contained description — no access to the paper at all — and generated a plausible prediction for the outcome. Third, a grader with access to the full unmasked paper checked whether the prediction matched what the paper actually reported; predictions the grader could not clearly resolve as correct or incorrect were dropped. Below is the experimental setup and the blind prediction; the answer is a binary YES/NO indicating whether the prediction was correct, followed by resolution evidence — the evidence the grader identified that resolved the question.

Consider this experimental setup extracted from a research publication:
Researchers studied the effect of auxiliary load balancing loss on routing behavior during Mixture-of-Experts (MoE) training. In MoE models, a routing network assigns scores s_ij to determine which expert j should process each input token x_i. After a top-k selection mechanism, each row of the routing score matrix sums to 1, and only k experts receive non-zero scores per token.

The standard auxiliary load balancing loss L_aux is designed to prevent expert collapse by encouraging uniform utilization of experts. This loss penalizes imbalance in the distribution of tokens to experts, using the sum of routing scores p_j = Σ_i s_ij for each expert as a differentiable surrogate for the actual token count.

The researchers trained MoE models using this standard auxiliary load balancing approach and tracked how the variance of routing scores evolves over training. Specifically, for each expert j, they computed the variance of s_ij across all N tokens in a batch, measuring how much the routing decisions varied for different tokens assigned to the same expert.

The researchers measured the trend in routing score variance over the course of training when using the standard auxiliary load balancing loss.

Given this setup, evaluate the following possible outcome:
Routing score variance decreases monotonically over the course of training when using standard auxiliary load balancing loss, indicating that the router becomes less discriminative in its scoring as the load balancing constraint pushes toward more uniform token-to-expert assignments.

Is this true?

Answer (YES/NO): YES